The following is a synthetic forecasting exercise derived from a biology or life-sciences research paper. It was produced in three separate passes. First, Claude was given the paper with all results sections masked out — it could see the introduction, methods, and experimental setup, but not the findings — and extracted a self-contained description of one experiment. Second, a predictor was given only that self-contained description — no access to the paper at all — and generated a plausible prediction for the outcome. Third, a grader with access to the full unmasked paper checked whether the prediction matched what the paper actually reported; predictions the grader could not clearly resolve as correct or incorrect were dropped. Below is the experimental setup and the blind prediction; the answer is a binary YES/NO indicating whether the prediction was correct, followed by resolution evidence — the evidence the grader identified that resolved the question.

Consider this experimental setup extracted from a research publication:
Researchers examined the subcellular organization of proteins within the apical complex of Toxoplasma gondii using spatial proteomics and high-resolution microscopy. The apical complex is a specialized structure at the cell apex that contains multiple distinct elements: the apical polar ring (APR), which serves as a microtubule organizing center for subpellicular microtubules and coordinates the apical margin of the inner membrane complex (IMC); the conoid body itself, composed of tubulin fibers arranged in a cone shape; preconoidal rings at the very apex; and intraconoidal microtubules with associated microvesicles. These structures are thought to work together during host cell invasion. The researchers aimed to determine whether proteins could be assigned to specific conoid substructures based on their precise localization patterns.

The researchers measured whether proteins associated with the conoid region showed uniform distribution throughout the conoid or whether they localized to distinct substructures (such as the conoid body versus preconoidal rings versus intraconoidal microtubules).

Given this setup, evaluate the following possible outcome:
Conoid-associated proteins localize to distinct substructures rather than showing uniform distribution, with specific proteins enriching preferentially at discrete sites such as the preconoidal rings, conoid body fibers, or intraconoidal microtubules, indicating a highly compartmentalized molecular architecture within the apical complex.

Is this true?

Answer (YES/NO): YES